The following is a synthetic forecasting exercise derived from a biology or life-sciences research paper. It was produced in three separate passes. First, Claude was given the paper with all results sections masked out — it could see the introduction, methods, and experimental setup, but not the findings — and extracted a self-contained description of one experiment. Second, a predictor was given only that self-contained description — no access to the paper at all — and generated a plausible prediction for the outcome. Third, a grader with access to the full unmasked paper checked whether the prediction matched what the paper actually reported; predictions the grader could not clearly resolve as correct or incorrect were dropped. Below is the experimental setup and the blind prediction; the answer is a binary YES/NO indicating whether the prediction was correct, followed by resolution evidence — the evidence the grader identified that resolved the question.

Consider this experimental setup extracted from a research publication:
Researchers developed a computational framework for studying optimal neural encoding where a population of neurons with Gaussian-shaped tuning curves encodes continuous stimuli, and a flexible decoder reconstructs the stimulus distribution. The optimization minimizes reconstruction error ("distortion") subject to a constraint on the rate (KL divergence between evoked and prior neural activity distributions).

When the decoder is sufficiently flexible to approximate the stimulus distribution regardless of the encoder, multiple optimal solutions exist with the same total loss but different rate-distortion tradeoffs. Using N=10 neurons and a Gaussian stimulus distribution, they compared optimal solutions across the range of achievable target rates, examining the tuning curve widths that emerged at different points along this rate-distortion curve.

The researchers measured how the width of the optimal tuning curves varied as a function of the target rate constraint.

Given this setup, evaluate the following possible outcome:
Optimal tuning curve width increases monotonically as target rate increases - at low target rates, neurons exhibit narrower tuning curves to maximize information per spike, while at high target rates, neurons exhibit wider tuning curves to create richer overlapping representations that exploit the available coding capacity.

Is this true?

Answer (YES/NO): NO